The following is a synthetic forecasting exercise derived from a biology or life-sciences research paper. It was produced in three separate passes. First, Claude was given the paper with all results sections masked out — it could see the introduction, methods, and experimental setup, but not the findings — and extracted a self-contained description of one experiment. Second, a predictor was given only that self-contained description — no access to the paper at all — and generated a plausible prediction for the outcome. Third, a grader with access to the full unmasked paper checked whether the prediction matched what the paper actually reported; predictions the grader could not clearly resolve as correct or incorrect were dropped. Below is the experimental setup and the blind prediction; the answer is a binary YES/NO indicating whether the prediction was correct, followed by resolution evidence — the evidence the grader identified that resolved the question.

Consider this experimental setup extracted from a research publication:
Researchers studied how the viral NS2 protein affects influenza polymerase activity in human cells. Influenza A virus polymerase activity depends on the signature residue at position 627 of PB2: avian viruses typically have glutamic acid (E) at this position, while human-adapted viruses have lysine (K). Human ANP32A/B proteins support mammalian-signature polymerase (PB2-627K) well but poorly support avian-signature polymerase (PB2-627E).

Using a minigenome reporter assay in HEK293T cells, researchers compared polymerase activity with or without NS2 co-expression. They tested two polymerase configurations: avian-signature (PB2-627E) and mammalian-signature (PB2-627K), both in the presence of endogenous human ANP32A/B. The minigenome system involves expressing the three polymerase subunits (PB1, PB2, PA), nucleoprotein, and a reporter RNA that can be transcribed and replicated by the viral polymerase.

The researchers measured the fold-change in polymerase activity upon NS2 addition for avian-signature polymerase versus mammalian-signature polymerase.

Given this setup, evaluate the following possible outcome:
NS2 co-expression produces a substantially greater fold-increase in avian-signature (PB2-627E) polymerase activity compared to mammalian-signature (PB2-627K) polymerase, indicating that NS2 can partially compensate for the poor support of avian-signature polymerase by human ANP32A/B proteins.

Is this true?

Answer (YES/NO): YES